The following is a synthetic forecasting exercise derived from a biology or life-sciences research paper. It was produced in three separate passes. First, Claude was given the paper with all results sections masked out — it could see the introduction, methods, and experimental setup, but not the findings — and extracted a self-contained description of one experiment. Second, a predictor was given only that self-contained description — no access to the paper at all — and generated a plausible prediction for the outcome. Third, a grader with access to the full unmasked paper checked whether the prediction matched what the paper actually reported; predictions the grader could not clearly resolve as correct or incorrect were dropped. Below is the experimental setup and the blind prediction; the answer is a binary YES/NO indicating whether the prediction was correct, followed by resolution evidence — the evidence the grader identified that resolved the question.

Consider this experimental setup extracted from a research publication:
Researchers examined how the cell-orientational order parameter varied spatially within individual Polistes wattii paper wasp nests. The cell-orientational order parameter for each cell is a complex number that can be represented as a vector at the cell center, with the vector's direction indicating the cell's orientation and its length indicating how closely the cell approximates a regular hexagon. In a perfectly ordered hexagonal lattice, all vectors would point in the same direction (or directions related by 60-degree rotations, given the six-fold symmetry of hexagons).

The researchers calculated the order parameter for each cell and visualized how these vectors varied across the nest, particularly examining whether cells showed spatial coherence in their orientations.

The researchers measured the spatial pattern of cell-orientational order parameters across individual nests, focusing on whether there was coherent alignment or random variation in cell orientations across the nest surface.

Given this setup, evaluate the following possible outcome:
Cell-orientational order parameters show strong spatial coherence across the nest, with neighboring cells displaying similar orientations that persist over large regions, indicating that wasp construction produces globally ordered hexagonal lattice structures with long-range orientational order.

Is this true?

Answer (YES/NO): NO